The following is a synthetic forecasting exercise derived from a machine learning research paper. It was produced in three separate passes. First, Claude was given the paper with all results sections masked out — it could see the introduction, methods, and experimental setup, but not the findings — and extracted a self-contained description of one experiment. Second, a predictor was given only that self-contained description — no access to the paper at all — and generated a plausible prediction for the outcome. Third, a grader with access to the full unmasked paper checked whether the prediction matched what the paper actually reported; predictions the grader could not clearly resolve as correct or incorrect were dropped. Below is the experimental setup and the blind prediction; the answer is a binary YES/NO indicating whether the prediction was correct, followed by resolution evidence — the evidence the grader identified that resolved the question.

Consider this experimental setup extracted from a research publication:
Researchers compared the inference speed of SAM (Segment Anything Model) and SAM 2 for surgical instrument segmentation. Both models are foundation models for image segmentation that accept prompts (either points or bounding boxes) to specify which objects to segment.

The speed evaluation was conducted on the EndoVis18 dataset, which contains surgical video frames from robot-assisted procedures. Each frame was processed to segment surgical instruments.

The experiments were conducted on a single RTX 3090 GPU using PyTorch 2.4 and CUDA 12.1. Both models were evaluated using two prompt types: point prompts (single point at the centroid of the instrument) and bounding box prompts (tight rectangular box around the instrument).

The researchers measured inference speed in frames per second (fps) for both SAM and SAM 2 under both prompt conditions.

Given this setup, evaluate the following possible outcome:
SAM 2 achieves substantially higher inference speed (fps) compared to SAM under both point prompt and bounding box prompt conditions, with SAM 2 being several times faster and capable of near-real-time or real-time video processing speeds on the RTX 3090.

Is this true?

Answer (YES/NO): NO